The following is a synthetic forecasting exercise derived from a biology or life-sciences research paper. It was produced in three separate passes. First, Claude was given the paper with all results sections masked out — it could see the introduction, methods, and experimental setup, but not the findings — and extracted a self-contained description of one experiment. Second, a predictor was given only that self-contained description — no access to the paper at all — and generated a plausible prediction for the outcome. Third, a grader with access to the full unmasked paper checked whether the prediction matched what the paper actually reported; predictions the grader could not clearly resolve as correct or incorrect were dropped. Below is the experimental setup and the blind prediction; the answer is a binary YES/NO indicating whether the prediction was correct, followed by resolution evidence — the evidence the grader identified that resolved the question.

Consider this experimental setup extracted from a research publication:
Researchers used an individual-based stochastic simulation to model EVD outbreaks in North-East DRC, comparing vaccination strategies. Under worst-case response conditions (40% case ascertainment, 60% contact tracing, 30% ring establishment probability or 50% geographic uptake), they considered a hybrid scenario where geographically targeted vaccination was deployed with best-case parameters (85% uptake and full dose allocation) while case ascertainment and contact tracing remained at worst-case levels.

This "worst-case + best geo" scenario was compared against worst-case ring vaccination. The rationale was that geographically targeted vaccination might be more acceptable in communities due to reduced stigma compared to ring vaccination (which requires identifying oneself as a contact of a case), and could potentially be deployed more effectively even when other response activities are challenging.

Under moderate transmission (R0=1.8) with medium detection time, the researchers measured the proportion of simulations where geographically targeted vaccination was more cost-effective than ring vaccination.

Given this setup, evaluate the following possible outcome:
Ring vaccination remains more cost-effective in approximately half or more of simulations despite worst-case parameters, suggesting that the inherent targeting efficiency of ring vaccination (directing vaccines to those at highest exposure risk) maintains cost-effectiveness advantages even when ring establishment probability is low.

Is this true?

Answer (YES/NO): NO